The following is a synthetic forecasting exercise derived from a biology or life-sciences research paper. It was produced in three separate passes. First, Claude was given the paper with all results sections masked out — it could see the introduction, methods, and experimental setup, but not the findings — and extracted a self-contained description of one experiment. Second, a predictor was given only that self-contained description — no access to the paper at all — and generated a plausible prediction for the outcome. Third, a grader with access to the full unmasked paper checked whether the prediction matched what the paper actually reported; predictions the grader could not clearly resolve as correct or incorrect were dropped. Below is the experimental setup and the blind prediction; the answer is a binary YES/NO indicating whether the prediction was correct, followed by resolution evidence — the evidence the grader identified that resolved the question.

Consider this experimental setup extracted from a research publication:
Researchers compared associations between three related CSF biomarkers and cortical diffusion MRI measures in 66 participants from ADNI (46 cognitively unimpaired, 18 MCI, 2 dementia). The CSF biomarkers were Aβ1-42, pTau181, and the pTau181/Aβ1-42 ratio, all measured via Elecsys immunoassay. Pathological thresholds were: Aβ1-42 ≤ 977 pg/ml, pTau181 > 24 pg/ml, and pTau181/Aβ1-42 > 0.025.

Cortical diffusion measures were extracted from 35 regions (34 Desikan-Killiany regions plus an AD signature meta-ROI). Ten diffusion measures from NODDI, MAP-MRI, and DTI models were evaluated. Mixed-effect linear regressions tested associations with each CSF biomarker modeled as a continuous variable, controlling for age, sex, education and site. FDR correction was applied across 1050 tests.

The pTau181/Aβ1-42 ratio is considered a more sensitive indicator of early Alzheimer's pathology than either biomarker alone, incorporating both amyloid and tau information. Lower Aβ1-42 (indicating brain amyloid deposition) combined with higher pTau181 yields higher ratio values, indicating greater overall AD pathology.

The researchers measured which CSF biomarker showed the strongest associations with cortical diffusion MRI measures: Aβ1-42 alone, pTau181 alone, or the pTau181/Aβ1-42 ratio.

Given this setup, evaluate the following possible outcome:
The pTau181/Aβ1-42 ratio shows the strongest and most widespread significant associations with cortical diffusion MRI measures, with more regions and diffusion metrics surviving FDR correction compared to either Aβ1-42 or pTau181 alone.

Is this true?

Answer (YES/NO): YES